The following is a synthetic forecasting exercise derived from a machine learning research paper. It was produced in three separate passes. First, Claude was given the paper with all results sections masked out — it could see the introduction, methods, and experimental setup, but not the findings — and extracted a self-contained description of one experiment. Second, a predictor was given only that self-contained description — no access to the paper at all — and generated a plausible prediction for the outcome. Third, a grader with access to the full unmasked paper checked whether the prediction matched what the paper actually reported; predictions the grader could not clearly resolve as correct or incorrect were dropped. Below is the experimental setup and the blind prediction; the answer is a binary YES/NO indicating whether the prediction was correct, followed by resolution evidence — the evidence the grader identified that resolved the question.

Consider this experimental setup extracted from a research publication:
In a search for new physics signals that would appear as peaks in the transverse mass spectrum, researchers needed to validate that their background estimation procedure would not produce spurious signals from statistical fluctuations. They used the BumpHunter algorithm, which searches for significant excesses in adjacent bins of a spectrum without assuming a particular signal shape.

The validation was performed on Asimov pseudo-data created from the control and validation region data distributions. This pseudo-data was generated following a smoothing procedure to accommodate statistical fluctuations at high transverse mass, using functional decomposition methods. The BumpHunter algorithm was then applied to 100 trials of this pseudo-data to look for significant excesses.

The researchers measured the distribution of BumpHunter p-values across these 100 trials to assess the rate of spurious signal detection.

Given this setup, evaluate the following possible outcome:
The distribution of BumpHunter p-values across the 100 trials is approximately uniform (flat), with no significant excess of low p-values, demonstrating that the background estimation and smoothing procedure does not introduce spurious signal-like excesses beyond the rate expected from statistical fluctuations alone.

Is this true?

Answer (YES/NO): YES